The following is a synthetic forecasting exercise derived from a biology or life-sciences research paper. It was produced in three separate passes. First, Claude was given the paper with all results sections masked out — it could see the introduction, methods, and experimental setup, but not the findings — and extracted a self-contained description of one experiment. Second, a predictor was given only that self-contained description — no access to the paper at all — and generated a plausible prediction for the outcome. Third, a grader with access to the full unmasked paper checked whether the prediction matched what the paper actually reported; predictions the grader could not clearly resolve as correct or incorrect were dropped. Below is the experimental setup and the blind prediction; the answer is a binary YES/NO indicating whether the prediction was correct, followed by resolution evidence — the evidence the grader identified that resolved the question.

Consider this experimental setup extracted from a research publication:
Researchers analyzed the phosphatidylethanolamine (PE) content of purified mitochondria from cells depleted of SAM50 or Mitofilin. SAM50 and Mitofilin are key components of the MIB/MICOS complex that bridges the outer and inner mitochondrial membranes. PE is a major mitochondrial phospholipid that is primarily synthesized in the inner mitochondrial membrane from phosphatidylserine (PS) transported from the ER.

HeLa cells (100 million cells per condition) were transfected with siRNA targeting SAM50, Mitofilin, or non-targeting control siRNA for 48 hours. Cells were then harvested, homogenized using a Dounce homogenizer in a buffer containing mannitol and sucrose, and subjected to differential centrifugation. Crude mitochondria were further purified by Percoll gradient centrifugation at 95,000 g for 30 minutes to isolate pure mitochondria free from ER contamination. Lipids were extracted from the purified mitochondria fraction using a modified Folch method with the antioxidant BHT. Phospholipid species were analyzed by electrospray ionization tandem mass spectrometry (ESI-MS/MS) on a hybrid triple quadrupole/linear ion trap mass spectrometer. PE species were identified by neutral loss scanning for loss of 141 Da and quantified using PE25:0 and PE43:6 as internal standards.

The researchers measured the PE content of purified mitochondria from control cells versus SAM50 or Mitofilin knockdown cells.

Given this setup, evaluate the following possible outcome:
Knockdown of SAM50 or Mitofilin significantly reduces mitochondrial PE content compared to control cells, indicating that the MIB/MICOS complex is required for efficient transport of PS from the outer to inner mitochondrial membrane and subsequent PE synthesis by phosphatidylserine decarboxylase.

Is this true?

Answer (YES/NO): NO